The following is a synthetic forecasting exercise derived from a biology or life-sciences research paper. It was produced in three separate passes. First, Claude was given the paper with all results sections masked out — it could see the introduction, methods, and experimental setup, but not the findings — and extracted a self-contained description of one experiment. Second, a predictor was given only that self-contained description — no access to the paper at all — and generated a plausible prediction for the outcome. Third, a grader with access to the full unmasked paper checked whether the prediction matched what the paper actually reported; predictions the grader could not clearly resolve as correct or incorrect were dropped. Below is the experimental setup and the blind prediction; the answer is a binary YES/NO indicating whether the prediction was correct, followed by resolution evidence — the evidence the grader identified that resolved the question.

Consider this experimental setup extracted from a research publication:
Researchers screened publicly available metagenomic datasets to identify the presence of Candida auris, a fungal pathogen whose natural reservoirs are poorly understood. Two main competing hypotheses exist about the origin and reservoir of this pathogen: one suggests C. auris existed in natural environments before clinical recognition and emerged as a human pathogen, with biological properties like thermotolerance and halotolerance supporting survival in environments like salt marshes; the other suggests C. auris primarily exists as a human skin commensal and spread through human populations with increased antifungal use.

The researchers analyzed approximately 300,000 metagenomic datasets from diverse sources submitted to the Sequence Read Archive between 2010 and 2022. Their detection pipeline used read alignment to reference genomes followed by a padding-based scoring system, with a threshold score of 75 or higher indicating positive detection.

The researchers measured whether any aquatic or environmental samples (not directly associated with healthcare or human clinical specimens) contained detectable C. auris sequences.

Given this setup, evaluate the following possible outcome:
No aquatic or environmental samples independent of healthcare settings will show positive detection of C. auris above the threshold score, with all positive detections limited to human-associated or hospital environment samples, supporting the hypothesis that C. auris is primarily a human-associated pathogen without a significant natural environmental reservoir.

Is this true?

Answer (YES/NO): NO